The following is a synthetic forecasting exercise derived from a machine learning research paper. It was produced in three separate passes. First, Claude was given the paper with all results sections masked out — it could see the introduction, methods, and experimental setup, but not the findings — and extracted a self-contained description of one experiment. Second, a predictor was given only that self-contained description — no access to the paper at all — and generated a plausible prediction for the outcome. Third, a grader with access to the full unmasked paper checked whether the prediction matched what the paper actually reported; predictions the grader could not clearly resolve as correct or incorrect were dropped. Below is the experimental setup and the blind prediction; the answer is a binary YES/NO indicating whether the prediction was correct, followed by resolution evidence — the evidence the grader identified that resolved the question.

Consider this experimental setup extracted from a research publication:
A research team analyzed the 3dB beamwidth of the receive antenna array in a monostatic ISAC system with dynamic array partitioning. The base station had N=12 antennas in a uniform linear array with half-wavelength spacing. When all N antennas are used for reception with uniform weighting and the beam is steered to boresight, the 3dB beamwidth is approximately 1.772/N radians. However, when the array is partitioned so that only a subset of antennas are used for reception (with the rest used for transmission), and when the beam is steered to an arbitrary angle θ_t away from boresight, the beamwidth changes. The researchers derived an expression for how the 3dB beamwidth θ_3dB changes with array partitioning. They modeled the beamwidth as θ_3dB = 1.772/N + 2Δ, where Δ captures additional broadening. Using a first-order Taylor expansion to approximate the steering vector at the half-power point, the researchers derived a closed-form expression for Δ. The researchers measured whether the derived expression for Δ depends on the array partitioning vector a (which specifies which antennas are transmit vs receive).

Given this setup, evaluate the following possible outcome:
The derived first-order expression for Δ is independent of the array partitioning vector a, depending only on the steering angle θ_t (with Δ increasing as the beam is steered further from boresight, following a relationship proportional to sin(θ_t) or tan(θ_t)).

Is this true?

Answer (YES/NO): NO